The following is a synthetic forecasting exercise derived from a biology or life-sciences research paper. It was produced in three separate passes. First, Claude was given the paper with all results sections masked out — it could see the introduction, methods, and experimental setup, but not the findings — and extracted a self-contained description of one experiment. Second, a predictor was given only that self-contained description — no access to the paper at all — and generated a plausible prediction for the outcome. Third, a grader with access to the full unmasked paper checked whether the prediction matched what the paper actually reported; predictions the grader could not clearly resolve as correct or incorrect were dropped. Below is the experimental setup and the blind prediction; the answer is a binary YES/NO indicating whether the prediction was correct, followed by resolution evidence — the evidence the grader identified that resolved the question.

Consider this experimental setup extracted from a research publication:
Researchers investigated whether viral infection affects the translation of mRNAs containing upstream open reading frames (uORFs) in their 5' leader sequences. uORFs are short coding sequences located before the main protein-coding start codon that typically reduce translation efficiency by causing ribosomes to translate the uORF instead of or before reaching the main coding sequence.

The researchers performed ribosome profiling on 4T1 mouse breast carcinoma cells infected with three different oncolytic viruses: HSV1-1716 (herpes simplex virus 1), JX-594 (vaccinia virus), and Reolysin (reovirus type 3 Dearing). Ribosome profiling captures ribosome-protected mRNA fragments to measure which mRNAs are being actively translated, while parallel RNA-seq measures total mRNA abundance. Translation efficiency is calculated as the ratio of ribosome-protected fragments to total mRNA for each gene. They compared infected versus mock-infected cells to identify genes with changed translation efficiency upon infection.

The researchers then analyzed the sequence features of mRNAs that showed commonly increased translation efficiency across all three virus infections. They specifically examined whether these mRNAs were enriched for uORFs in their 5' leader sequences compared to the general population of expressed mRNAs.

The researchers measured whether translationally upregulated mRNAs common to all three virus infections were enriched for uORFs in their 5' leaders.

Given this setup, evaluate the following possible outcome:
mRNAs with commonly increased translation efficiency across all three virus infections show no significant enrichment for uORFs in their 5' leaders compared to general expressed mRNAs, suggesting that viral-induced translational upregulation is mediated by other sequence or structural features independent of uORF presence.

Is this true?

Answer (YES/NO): NO